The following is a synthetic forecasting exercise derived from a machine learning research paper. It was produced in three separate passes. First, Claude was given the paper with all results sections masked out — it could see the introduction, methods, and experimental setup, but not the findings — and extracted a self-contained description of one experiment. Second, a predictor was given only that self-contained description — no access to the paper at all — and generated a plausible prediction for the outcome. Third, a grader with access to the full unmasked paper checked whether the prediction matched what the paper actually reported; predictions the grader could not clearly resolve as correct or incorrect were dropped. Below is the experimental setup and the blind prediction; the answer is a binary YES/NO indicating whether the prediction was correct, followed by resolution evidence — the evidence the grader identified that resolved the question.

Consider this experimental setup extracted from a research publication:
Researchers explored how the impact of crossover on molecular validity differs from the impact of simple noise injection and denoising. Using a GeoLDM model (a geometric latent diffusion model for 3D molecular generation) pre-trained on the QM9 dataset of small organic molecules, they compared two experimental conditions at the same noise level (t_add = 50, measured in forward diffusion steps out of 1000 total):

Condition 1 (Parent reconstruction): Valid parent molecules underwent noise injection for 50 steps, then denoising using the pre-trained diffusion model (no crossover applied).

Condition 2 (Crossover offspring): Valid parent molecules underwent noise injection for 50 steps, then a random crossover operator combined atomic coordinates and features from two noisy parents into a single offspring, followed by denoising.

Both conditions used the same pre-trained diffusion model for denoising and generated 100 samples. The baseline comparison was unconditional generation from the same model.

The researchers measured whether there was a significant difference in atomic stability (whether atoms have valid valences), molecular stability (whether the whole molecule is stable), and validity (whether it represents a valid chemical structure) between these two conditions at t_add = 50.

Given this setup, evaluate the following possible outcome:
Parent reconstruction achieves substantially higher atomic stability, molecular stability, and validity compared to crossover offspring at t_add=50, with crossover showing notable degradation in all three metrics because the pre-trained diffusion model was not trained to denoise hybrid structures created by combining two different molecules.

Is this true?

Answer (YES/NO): YES